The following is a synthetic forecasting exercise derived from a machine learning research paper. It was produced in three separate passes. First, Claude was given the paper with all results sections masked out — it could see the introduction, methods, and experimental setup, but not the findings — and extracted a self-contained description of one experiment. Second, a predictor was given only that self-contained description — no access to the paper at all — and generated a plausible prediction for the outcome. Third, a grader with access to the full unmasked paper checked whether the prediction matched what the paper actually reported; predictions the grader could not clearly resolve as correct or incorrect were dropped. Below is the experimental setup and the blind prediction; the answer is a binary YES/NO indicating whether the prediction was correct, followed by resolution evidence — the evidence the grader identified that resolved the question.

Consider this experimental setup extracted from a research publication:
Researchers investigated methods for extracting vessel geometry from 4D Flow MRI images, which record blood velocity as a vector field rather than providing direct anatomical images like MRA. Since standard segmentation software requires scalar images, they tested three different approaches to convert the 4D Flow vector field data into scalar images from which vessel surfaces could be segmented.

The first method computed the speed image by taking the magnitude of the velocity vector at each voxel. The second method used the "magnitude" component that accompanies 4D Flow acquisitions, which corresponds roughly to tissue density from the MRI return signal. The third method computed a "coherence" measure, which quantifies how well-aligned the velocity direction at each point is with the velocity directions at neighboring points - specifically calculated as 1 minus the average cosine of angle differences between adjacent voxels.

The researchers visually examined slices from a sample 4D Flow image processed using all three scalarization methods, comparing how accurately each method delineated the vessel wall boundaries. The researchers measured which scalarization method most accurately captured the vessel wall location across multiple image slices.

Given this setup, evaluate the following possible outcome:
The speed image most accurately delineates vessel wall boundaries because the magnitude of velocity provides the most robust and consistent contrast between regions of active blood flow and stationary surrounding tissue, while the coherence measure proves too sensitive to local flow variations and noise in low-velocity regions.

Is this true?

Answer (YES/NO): NO